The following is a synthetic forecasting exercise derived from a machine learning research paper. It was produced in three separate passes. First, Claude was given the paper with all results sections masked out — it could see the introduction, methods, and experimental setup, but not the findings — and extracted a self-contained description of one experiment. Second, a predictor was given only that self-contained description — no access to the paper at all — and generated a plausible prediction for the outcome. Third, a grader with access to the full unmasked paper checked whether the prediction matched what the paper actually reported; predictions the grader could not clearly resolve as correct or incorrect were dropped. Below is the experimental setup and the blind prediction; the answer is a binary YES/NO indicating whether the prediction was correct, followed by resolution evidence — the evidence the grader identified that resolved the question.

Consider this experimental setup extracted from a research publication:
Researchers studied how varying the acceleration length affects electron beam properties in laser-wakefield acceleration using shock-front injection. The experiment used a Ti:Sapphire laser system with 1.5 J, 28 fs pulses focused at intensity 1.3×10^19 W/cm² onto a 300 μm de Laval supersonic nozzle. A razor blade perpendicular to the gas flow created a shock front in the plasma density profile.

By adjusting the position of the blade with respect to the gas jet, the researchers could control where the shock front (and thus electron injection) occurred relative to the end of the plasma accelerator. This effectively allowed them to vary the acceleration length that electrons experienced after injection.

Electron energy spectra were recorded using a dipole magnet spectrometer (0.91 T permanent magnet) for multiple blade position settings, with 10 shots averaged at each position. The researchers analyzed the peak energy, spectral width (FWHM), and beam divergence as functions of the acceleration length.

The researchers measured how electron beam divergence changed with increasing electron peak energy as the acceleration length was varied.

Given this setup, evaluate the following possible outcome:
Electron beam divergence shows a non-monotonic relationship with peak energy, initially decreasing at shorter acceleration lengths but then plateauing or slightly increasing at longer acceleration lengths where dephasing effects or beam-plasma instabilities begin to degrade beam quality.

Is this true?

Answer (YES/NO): NO